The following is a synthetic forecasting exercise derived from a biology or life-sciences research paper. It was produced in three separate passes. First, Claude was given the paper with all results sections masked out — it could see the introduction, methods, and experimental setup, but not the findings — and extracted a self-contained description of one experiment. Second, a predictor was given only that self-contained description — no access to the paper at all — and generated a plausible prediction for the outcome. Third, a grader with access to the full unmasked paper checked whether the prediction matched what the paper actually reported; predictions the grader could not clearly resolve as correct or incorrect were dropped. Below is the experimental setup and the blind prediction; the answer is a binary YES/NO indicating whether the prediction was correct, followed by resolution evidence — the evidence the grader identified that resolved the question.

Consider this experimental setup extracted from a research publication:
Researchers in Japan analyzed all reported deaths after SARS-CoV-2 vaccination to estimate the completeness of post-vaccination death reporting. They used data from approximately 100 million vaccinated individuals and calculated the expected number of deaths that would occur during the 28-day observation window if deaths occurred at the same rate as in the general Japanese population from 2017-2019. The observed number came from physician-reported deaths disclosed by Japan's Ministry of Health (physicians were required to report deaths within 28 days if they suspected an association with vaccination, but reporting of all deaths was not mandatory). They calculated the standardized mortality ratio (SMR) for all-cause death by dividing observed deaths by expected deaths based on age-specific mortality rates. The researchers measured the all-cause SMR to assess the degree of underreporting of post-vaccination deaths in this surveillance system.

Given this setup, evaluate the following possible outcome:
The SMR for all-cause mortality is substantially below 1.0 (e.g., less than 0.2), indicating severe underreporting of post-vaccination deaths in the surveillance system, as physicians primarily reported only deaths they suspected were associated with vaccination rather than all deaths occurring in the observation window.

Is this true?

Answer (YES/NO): YES